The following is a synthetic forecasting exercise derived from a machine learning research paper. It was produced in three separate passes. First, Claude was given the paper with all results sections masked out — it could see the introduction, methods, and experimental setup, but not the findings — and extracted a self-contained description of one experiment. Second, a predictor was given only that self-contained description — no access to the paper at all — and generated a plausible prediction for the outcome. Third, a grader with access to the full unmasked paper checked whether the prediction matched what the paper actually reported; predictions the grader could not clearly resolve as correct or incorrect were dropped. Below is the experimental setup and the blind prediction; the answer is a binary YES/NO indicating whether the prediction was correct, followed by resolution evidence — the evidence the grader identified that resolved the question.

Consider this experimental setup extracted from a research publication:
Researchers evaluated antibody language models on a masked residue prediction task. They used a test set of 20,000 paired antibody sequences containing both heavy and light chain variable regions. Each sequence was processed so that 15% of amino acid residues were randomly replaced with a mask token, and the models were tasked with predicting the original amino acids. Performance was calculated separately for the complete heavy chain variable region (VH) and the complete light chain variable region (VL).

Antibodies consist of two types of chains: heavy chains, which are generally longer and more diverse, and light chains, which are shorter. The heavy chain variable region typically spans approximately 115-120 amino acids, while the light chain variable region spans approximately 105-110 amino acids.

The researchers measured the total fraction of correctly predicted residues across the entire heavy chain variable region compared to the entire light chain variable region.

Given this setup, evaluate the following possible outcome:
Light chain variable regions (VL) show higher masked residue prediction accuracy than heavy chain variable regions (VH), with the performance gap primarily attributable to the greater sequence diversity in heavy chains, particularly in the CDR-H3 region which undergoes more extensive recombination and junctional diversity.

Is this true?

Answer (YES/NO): YES